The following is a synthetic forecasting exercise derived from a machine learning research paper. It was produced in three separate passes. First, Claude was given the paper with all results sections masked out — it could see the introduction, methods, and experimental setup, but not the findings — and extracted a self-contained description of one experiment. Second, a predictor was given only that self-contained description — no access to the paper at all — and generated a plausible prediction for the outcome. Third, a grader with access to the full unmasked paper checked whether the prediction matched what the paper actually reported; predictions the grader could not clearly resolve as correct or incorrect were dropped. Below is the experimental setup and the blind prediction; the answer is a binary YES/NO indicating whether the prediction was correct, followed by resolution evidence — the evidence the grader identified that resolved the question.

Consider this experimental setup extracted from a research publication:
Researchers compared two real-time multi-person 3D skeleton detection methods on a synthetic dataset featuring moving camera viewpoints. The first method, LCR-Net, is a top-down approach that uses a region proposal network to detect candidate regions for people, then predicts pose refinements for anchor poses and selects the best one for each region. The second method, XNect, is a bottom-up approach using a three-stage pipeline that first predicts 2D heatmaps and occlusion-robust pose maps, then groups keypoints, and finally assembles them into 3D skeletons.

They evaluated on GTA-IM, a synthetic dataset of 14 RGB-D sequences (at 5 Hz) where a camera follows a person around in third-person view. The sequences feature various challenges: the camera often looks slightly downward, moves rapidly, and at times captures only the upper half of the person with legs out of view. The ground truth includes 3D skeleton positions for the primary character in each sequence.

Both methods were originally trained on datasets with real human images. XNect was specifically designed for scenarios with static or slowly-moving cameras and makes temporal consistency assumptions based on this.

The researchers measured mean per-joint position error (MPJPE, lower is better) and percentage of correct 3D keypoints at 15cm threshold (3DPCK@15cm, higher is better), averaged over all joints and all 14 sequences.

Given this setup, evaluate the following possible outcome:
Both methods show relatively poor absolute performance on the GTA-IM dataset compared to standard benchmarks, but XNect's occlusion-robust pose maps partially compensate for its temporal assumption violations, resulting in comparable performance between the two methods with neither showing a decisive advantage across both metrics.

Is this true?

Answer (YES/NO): NO